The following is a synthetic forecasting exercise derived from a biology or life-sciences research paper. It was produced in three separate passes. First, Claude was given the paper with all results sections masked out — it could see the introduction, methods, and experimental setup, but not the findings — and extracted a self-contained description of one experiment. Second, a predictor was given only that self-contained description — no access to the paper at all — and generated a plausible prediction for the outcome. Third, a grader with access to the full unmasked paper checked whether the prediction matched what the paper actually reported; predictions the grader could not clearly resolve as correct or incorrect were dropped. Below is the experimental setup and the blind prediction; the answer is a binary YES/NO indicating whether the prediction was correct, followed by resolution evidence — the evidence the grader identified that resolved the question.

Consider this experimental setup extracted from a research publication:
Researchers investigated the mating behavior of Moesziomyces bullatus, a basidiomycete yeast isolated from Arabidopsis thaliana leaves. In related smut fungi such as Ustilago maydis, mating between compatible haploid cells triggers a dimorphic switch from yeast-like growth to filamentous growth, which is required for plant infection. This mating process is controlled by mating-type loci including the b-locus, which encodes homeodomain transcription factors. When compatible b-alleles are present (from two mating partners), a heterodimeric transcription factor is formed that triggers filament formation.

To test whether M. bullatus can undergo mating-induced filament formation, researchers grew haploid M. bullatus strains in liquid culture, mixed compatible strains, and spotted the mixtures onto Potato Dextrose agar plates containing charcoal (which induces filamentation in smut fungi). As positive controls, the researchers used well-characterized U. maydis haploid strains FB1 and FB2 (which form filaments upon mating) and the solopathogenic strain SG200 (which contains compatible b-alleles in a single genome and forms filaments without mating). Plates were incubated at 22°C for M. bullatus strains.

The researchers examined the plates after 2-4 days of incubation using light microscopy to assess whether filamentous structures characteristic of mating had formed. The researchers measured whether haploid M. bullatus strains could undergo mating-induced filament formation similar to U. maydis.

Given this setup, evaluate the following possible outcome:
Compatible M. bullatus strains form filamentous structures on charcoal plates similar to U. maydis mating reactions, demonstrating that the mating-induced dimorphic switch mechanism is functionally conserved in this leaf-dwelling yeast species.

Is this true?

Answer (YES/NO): NO